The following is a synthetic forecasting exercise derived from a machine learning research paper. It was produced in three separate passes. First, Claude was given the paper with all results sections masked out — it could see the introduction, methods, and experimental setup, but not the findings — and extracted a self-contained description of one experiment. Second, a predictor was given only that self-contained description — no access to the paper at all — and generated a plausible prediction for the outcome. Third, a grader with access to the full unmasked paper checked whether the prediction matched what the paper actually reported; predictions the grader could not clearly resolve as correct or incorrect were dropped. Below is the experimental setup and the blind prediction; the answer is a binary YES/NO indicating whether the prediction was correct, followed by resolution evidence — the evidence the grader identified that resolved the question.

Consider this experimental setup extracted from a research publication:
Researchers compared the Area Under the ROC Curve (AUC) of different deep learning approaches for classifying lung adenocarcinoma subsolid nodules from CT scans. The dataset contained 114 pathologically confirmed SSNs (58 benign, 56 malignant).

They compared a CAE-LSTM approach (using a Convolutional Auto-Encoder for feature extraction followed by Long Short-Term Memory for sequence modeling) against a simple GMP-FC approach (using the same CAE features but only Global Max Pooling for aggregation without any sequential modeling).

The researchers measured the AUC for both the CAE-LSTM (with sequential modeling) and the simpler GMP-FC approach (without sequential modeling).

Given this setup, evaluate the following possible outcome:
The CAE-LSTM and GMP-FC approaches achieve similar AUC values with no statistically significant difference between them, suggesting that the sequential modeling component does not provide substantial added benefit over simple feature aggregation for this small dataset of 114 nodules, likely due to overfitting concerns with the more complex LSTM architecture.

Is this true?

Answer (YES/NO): NO